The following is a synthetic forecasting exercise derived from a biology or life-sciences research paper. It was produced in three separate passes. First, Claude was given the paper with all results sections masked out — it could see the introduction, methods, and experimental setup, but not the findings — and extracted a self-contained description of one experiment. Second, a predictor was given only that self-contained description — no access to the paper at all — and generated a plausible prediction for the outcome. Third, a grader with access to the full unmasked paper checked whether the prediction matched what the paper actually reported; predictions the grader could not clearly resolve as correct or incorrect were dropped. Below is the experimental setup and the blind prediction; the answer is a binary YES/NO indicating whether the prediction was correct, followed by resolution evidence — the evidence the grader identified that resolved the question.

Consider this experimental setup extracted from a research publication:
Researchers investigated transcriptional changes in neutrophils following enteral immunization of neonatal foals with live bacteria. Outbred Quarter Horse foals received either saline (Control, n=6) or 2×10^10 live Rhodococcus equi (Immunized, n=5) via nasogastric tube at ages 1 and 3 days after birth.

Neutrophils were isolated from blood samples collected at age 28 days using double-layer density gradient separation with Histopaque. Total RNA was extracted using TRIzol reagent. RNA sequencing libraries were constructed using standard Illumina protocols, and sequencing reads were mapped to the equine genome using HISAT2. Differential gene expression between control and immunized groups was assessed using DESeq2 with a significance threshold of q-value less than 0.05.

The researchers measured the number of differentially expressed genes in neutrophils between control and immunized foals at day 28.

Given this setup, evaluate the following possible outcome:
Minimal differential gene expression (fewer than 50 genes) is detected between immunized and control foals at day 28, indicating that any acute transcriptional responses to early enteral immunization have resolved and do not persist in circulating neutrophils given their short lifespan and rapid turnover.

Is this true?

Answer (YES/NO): NO